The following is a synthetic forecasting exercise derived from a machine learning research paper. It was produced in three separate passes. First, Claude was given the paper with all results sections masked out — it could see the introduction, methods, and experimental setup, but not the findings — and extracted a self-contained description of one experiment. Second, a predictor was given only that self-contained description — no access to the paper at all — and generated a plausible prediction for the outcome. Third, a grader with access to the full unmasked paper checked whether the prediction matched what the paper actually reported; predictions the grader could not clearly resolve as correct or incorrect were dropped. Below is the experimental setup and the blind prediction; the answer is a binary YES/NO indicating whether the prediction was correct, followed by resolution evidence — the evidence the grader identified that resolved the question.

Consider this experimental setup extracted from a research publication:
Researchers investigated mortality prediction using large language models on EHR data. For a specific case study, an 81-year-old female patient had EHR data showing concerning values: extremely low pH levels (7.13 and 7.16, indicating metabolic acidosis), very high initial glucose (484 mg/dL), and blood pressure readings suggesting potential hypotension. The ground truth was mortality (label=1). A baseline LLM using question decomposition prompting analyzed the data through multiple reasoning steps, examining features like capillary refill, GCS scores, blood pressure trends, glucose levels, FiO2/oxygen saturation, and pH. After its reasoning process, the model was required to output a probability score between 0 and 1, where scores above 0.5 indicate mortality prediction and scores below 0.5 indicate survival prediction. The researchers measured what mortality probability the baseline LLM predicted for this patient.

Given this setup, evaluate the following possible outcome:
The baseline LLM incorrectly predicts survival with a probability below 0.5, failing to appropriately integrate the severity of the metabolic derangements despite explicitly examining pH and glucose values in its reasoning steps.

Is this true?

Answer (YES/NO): YES